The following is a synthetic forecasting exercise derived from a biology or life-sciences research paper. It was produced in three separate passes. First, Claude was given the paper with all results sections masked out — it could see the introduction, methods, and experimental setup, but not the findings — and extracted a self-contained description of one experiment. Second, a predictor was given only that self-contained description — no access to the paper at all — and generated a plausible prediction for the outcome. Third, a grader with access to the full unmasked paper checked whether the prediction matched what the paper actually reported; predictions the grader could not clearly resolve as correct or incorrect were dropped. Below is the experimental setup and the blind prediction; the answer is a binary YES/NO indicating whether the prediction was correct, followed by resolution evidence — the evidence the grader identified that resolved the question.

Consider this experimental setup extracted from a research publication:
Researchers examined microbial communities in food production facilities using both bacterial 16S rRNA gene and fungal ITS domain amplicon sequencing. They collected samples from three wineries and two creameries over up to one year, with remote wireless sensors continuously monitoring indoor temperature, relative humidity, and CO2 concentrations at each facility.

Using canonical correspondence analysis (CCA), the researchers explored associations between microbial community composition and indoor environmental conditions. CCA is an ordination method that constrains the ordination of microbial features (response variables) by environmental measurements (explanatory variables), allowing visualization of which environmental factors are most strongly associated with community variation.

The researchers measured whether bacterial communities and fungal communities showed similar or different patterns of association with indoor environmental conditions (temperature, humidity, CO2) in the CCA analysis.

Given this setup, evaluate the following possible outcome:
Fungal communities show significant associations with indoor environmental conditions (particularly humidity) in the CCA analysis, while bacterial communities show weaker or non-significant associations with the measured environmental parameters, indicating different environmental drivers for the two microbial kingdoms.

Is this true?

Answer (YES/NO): NO